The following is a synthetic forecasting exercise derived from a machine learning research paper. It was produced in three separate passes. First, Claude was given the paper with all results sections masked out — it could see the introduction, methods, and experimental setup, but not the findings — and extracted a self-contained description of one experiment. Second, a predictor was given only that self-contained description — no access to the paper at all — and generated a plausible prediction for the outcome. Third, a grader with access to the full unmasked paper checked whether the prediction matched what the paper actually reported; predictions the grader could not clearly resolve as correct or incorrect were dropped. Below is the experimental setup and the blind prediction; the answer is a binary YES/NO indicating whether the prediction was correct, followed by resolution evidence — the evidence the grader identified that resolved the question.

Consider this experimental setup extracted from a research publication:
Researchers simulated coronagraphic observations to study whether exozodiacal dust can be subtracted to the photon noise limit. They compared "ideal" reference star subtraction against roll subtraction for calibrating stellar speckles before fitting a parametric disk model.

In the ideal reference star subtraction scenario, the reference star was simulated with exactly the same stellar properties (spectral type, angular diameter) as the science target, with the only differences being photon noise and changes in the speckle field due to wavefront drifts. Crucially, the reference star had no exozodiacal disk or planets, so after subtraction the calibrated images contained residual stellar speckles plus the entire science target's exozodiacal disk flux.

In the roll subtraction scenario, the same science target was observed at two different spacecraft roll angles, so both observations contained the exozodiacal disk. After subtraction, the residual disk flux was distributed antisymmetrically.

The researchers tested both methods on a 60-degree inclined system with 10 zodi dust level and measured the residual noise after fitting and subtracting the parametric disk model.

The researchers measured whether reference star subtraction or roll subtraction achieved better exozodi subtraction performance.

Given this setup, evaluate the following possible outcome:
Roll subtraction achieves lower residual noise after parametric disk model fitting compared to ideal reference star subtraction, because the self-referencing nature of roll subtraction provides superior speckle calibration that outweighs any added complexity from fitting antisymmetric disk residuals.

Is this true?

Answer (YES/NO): NO